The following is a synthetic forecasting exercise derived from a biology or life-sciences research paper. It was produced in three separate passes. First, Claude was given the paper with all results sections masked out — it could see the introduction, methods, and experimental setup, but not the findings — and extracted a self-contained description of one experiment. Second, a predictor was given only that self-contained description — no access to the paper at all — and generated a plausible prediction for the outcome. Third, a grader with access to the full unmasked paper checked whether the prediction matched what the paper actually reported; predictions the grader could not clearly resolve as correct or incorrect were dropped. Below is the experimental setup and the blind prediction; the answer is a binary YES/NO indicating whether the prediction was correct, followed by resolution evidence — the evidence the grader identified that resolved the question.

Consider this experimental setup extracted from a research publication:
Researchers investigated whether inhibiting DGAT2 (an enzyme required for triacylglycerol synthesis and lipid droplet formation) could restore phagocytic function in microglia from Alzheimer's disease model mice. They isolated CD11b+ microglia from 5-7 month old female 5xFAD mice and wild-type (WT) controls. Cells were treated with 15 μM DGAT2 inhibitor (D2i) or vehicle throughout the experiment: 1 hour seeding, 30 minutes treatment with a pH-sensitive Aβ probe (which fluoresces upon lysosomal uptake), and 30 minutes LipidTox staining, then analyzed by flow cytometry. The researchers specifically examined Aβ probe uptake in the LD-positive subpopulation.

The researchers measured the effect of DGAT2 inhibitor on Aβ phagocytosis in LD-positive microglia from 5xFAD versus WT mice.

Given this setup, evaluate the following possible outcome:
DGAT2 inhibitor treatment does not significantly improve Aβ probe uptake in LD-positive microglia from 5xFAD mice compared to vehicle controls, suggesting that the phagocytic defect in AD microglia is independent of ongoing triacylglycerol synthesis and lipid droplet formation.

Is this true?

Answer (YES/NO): NO